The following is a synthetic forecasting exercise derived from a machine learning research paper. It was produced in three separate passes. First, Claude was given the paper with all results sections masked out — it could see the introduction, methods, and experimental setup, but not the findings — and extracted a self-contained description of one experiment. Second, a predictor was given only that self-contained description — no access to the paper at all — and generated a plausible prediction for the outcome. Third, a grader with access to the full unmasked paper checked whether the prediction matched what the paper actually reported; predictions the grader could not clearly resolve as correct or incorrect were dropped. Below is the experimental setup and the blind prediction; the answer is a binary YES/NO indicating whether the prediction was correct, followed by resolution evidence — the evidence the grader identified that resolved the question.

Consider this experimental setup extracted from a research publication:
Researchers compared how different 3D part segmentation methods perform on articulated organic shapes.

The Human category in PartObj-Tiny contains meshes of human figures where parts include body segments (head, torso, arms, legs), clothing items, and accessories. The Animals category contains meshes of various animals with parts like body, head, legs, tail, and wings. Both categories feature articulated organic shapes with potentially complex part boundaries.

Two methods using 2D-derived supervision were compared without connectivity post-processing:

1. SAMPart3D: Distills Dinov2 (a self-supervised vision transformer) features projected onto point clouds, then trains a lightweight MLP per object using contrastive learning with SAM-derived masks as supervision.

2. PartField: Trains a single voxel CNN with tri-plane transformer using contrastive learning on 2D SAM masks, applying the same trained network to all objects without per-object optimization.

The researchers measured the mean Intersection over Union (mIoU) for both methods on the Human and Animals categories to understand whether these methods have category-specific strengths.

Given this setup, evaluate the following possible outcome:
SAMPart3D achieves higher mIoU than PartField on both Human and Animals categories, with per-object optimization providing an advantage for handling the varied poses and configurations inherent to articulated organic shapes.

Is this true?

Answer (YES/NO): NO